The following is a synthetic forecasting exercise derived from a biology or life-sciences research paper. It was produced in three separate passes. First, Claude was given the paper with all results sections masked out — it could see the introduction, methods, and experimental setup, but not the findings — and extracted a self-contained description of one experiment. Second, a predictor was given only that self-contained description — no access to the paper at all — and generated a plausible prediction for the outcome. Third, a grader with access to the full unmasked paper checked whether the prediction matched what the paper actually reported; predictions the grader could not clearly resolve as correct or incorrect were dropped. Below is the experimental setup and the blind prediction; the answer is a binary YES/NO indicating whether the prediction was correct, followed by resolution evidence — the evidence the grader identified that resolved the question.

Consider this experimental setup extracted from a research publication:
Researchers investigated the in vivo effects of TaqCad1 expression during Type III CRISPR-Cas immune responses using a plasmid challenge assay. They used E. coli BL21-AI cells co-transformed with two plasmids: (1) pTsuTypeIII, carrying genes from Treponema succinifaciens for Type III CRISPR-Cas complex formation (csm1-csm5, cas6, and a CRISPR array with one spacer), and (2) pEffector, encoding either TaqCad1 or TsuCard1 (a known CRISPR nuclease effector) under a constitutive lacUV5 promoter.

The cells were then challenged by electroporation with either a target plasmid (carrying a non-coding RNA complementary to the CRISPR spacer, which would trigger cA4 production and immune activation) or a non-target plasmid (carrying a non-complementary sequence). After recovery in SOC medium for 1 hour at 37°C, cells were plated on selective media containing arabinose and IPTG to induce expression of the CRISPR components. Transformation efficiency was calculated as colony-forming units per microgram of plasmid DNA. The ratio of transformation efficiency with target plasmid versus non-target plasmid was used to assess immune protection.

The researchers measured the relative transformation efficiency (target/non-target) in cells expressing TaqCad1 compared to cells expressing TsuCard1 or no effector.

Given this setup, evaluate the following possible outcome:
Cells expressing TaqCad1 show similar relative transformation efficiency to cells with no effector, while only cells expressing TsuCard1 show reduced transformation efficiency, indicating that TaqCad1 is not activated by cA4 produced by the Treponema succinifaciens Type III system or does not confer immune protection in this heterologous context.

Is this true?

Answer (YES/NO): NO